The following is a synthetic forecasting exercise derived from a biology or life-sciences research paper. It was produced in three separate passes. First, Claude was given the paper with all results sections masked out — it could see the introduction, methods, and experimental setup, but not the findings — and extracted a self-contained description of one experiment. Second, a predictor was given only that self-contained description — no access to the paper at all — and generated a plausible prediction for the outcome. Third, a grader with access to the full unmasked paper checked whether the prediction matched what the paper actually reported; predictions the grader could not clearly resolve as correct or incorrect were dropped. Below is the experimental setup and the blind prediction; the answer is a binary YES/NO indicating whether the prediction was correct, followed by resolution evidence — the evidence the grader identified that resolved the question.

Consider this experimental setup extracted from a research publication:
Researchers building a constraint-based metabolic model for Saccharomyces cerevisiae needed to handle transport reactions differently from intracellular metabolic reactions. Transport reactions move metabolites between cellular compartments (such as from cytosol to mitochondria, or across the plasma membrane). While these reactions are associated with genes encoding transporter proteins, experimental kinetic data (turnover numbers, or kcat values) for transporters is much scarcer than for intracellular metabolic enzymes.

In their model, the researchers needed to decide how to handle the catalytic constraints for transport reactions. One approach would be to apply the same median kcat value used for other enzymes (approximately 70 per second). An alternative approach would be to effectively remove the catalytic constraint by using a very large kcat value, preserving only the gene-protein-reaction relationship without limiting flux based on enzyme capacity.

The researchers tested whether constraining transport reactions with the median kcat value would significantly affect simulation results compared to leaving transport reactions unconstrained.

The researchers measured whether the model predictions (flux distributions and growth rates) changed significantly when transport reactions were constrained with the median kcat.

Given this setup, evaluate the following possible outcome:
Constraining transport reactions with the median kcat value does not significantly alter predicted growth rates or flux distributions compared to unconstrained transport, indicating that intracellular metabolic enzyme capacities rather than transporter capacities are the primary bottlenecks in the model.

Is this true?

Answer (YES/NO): YES